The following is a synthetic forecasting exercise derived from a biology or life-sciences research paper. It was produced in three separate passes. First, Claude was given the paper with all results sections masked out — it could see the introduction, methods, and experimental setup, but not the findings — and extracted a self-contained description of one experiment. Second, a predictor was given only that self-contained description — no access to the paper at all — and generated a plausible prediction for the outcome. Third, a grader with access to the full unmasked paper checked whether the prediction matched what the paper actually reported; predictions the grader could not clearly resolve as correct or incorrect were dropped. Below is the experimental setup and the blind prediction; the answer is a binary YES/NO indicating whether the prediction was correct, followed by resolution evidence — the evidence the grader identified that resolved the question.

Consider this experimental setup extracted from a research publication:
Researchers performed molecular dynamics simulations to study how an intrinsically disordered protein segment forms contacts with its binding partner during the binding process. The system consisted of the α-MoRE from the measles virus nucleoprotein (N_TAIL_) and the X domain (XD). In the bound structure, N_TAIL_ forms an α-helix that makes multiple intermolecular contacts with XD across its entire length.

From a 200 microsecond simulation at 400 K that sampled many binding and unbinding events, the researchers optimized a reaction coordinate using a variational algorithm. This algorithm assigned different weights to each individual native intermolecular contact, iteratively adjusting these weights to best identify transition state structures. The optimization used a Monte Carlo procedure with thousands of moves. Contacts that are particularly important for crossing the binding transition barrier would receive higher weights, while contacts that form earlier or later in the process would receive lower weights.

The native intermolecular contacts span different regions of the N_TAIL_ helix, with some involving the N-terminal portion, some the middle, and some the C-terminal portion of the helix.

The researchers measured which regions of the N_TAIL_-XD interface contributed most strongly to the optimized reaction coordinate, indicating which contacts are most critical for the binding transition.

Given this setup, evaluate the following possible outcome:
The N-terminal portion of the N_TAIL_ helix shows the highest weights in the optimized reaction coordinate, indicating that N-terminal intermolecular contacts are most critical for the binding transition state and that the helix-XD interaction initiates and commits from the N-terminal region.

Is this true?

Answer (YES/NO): NO